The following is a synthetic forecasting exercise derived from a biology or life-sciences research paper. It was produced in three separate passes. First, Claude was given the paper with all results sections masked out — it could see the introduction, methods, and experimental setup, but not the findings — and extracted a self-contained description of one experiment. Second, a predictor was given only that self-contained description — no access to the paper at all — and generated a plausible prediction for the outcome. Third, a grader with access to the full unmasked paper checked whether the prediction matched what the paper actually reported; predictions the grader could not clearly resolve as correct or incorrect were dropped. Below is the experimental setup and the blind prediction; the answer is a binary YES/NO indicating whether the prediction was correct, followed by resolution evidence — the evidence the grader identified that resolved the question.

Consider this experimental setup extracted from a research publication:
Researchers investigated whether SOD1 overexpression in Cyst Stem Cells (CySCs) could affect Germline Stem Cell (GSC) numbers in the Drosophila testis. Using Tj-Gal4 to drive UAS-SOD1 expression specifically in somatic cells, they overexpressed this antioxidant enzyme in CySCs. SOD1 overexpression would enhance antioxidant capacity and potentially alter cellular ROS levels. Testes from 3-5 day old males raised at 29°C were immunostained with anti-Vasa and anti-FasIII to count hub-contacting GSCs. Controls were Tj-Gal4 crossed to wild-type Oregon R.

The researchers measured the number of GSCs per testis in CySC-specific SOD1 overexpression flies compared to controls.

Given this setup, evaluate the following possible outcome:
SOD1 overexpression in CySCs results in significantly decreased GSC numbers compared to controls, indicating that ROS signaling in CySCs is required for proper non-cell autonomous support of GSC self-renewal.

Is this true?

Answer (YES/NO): NO